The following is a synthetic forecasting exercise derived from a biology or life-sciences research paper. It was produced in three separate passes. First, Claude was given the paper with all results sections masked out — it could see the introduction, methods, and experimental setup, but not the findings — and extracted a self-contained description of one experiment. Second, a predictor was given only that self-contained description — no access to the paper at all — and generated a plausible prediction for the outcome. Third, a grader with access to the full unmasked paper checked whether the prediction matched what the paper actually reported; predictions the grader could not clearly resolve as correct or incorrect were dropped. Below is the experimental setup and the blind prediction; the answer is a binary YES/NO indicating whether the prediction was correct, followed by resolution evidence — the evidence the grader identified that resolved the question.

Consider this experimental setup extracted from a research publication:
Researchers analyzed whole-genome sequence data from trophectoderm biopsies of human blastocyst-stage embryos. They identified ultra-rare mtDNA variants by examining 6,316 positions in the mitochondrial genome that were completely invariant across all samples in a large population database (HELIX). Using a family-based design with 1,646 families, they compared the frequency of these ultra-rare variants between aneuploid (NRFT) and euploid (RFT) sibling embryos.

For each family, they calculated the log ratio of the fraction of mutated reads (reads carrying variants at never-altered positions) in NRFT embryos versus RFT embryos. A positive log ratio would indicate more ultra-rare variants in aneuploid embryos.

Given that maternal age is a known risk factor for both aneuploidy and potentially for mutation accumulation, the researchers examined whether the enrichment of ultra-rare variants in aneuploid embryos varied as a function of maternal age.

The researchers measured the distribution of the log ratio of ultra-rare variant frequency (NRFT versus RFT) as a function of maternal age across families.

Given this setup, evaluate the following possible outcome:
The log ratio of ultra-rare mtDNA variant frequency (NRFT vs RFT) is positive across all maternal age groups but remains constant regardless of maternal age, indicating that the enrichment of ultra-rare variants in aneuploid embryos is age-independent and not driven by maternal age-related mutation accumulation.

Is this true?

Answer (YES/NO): YES